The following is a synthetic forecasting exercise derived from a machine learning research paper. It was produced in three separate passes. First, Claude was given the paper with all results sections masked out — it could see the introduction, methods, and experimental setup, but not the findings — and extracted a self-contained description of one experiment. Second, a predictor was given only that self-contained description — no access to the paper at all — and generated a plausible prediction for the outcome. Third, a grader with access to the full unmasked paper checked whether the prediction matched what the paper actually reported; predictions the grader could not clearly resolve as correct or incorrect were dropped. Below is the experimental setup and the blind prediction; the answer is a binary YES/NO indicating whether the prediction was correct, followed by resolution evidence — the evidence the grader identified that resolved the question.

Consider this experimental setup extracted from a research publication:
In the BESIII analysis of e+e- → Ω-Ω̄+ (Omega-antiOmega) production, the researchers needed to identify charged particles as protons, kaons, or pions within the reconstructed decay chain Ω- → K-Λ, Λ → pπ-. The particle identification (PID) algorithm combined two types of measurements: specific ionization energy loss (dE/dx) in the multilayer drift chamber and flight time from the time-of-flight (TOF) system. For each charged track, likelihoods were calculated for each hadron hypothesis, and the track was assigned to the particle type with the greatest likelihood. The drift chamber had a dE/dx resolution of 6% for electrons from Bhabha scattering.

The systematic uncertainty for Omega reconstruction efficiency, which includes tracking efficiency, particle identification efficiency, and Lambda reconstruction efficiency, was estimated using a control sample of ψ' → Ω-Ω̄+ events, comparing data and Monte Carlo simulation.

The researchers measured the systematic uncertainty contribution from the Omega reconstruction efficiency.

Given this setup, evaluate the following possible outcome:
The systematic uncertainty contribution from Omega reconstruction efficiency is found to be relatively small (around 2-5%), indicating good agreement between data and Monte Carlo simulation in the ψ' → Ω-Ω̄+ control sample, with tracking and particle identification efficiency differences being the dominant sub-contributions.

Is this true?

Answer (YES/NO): NO